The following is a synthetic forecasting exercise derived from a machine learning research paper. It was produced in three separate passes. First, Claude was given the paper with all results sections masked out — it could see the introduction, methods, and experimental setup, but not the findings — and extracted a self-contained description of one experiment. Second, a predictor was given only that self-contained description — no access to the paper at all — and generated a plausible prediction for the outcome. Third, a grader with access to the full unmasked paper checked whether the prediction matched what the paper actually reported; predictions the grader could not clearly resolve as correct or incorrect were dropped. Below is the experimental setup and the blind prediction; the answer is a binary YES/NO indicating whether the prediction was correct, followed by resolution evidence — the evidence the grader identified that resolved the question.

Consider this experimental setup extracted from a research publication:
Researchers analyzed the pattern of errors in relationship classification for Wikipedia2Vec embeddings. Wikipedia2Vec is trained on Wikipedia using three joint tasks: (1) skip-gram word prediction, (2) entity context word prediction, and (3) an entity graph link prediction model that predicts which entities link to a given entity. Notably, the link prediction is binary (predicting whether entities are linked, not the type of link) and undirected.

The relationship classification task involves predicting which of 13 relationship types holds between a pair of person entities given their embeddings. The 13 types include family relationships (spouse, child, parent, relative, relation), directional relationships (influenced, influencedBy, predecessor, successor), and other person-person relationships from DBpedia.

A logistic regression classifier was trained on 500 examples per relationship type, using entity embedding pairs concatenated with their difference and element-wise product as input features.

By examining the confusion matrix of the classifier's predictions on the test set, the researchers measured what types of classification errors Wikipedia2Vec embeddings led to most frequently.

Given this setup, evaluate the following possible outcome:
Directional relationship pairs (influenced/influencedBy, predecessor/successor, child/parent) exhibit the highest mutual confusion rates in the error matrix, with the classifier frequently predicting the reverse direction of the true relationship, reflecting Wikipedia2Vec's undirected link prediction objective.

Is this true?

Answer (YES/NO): NO